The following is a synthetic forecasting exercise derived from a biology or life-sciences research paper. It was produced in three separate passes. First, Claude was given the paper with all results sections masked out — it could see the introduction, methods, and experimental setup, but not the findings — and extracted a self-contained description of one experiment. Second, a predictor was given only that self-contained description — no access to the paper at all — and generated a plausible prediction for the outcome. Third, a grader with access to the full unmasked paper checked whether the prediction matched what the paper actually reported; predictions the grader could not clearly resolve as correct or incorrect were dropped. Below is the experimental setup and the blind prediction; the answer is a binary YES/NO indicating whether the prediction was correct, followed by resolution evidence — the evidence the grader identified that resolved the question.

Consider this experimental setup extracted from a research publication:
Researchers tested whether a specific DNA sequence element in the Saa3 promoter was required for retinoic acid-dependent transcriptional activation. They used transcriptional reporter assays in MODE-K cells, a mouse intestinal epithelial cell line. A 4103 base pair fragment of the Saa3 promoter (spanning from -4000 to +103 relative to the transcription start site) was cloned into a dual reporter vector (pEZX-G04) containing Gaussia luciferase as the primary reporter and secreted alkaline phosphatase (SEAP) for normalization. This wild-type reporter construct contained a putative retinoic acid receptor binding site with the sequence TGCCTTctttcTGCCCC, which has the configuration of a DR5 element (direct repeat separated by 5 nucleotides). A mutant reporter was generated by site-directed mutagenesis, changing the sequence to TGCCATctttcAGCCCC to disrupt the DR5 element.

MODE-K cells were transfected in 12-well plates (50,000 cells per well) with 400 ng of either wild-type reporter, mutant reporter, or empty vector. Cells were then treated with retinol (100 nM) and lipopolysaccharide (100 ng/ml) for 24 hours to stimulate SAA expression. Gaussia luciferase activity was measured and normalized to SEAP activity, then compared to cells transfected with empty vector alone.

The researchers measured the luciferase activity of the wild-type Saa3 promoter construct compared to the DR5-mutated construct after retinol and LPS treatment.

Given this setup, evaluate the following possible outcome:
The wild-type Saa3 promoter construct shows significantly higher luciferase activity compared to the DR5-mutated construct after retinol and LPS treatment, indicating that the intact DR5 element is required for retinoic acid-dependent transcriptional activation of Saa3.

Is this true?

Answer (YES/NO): YES